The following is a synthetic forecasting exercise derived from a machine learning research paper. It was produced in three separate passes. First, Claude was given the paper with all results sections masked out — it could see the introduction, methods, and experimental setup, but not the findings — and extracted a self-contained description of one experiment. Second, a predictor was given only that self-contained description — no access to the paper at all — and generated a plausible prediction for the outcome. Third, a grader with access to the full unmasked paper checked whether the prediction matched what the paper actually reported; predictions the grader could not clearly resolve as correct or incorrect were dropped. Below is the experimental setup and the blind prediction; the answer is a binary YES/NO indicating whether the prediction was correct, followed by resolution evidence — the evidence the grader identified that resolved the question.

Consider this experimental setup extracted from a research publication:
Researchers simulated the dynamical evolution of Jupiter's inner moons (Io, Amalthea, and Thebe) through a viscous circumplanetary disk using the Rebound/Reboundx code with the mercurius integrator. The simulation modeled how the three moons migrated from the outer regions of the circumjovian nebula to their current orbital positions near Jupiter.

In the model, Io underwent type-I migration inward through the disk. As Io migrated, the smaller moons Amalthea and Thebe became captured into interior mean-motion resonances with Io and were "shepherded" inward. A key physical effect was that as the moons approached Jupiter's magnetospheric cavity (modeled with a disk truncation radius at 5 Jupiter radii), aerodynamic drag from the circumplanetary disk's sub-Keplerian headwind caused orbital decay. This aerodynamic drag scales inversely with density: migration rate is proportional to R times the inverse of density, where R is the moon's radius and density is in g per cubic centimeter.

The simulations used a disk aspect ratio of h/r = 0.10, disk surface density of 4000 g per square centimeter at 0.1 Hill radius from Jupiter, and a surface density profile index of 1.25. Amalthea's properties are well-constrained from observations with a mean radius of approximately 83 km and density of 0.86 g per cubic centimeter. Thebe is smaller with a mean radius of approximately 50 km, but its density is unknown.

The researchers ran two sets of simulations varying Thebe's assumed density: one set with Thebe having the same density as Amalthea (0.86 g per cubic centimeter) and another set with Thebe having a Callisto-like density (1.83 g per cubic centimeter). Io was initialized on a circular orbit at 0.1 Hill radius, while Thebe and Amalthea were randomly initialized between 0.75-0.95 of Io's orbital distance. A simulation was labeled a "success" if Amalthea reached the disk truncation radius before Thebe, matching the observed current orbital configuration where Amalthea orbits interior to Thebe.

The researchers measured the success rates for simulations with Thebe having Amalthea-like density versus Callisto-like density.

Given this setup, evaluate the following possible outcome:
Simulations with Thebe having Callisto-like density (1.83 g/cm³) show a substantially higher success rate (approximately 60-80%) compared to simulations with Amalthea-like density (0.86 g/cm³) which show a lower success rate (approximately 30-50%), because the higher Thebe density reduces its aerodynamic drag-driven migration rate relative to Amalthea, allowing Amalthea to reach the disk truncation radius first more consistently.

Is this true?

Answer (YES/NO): NO